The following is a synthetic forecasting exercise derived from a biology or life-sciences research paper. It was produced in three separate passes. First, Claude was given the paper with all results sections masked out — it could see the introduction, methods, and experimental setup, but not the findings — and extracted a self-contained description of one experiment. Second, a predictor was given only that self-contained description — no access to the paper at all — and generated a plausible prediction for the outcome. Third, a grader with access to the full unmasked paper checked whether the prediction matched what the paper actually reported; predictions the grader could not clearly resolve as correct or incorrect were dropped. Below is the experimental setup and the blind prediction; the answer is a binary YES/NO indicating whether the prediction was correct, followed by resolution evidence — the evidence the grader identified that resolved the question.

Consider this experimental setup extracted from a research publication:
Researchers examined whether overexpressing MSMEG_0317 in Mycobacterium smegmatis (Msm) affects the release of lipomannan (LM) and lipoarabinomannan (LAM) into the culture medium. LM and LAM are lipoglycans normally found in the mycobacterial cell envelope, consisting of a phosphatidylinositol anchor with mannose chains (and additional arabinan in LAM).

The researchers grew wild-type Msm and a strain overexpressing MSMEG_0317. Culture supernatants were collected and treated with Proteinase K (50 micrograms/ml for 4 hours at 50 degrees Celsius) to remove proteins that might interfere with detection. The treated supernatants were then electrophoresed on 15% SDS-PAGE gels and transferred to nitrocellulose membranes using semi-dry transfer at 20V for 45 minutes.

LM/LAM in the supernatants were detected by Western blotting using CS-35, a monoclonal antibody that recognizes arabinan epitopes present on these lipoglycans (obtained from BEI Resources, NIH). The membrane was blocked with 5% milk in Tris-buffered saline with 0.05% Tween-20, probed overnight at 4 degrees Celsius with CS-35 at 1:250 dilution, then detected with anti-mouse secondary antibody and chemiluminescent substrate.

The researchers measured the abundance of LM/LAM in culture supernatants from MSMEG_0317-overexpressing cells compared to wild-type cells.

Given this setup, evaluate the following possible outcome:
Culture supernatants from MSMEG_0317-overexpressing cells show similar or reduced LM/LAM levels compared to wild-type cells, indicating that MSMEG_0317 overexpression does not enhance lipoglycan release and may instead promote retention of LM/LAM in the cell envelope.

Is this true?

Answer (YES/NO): NO